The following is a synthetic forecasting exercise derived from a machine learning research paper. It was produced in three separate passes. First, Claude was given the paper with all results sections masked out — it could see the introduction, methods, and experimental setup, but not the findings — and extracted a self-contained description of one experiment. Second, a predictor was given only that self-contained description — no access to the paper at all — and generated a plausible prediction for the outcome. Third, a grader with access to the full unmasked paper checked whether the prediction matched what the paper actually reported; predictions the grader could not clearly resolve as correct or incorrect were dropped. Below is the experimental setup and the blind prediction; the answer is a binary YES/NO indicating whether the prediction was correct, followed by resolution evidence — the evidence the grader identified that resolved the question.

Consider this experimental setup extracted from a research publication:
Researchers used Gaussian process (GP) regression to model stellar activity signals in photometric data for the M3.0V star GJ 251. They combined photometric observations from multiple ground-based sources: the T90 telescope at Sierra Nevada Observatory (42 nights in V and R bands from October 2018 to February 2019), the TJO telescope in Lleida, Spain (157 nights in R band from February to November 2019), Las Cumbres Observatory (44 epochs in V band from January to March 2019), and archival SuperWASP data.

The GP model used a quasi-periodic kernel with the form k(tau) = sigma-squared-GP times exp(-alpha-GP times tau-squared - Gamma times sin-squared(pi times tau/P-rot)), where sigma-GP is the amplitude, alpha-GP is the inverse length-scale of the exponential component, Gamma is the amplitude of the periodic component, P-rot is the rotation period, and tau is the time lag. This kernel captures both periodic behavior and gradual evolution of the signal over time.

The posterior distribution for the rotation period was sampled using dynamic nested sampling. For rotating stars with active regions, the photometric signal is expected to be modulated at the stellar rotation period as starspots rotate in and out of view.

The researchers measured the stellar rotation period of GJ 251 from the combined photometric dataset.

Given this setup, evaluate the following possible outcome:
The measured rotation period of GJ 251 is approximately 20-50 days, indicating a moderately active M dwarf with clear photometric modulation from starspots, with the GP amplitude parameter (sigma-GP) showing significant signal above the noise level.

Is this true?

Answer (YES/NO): NO